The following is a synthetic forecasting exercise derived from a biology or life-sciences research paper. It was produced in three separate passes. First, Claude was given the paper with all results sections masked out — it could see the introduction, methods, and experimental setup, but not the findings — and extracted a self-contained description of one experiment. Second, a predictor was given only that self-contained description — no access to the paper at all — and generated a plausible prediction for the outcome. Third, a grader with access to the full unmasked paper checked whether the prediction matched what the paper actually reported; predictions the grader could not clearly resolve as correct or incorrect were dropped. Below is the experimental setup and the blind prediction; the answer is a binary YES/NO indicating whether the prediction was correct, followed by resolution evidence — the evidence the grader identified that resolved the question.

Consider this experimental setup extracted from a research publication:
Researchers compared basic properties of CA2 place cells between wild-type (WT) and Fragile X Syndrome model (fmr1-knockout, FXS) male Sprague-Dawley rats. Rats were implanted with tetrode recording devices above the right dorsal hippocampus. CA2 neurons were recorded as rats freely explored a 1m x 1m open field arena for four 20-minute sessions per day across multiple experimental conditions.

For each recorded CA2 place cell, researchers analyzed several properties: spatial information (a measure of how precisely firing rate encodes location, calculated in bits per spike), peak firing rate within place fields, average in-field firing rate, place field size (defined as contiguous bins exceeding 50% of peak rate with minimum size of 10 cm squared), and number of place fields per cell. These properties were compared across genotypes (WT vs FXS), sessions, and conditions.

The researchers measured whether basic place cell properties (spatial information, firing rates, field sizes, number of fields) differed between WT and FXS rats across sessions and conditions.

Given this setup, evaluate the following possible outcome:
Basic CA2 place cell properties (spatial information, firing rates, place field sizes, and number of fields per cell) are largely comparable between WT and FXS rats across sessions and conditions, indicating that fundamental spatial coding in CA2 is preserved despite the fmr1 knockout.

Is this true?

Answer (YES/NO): YES